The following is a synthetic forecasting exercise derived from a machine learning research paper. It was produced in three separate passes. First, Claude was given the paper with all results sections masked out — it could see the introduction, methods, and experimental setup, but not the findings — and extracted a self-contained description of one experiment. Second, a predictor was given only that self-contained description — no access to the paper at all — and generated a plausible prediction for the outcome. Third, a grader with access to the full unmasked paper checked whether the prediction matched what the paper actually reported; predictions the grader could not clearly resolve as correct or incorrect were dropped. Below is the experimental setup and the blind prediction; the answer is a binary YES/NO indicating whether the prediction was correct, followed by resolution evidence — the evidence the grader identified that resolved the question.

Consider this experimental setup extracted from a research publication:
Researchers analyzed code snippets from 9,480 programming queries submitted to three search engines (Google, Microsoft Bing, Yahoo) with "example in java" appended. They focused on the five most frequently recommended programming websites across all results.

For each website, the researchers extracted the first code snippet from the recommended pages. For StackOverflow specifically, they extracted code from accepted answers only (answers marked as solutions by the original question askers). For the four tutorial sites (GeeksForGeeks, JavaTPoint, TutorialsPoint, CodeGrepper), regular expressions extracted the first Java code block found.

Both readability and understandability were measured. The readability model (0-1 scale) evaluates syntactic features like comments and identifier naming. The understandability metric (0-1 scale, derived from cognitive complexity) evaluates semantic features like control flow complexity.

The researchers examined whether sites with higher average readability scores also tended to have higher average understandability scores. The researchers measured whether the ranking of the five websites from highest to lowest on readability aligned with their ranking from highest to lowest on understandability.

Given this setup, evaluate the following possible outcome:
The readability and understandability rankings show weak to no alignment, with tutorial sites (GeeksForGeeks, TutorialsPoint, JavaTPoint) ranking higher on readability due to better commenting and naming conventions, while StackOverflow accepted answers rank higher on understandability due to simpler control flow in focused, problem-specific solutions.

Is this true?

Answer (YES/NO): NO